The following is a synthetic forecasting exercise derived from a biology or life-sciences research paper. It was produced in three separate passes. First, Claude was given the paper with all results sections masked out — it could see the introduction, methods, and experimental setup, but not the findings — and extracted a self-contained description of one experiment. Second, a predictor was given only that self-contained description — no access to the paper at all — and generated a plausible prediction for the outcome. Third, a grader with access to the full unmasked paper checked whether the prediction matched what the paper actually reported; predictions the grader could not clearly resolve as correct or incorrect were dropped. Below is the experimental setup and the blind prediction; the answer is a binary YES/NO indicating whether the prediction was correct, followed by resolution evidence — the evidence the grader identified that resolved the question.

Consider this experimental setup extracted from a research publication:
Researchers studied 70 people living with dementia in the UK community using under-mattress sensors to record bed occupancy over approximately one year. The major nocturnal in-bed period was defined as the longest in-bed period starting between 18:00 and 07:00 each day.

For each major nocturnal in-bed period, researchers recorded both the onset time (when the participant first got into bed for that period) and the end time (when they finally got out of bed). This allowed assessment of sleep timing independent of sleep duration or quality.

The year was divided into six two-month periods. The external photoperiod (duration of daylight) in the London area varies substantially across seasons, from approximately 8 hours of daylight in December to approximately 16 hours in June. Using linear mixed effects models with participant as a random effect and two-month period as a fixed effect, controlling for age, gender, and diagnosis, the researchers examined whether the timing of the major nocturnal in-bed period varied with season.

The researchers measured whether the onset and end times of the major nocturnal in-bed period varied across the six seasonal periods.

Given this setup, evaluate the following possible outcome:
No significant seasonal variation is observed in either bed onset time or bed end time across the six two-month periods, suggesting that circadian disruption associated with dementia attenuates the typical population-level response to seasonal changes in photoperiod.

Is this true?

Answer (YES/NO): NO